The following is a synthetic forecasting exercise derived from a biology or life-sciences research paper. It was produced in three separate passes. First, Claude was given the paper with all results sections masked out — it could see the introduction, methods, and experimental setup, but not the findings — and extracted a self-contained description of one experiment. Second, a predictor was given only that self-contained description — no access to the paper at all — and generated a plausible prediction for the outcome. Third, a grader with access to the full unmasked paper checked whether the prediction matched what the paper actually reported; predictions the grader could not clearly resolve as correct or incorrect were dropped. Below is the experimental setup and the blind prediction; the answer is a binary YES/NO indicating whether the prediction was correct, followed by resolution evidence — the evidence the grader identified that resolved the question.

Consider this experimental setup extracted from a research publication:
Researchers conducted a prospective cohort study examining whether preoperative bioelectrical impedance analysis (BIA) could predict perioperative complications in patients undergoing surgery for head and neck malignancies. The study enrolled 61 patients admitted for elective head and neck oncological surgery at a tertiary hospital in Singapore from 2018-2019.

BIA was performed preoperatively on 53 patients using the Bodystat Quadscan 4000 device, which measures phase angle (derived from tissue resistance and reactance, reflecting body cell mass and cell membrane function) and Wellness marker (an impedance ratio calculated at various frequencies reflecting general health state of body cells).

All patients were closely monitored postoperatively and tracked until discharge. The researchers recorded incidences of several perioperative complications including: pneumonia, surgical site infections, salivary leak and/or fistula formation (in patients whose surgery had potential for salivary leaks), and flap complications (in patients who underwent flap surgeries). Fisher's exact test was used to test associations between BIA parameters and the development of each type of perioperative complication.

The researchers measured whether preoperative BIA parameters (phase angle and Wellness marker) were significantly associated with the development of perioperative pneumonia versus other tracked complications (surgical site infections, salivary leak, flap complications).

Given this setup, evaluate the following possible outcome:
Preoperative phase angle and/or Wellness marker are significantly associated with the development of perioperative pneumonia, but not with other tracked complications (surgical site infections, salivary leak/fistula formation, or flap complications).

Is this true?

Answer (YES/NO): YES